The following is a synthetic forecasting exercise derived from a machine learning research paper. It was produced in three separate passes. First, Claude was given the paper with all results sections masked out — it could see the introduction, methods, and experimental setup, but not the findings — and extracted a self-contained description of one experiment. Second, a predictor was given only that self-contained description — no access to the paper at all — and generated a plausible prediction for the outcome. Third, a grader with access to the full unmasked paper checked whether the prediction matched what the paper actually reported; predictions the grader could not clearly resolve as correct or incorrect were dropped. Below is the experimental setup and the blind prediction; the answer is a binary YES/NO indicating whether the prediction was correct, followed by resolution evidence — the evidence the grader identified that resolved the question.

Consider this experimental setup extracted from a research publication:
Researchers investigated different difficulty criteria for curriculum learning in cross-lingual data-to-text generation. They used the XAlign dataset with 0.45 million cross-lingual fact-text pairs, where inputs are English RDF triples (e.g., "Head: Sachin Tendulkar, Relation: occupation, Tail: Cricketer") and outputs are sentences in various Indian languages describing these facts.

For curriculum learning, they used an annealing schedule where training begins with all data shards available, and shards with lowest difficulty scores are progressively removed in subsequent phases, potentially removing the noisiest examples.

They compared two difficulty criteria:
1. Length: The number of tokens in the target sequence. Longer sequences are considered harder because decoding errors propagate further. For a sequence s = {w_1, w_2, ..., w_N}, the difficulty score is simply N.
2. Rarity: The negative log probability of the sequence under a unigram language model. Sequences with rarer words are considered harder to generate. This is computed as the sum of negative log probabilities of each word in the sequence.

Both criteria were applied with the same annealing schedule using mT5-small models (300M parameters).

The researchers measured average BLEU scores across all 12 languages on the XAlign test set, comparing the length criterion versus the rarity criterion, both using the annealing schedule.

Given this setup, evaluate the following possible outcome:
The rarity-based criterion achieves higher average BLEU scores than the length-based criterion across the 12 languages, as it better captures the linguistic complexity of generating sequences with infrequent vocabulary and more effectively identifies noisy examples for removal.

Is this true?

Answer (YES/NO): YES